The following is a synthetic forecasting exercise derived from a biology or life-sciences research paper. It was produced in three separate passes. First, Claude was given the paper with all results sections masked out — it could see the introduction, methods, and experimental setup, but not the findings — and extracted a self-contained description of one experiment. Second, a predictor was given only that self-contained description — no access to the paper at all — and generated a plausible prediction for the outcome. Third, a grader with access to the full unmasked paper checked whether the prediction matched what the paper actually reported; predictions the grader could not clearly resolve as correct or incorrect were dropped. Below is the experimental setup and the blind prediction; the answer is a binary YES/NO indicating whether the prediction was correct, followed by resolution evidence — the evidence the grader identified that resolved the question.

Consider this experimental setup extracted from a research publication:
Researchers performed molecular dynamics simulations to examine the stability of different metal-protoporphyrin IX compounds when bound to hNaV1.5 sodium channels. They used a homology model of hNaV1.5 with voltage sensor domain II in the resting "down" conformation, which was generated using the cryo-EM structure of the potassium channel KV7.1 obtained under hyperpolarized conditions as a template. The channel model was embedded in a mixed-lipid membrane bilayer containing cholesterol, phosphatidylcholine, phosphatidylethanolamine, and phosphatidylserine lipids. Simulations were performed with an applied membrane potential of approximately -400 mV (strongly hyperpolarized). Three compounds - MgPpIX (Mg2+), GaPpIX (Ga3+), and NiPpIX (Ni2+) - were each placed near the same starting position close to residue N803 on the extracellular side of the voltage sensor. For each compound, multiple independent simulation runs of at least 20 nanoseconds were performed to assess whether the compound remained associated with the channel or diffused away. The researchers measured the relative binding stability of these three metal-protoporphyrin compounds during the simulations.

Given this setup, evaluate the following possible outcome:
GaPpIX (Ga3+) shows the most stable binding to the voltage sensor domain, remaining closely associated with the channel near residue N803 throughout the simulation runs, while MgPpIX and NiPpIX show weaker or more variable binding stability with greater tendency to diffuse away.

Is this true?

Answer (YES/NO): NO